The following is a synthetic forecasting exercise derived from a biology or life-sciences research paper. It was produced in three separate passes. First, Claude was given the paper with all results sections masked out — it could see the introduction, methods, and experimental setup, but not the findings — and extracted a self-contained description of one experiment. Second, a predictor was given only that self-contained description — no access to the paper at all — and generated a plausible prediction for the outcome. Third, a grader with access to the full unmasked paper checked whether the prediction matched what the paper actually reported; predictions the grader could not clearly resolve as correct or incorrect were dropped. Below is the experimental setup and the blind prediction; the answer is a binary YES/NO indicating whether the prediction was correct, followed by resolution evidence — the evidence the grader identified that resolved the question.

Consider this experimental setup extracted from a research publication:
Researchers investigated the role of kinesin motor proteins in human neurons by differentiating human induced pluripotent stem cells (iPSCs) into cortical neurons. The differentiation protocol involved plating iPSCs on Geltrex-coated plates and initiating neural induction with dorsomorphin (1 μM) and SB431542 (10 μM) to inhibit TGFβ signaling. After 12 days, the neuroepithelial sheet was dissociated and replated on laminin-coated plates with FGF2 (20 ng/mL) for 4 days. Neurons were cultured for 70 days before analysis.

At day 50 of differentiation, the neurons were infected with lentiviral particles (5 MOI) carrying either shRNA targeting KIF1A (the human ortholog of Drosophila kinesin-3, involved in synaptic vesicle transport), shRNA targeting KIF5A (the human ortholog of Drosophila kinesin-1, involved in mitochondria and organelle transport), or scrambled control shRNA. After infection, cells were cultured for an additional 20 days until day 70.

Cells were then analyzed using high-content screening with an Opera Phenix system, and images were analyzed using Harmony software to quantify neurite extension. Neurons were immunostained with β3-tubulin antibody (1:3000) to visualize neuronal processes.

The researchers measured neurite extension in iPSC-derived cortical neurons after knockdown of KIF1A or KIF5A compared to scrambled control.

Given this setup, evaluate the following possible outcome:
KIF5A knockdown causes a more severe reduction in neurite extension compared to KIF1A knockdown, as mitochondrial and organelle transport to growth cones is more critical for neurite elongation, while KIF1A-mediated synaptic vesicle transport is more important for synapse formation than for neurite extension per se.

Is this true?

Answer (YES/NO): NO